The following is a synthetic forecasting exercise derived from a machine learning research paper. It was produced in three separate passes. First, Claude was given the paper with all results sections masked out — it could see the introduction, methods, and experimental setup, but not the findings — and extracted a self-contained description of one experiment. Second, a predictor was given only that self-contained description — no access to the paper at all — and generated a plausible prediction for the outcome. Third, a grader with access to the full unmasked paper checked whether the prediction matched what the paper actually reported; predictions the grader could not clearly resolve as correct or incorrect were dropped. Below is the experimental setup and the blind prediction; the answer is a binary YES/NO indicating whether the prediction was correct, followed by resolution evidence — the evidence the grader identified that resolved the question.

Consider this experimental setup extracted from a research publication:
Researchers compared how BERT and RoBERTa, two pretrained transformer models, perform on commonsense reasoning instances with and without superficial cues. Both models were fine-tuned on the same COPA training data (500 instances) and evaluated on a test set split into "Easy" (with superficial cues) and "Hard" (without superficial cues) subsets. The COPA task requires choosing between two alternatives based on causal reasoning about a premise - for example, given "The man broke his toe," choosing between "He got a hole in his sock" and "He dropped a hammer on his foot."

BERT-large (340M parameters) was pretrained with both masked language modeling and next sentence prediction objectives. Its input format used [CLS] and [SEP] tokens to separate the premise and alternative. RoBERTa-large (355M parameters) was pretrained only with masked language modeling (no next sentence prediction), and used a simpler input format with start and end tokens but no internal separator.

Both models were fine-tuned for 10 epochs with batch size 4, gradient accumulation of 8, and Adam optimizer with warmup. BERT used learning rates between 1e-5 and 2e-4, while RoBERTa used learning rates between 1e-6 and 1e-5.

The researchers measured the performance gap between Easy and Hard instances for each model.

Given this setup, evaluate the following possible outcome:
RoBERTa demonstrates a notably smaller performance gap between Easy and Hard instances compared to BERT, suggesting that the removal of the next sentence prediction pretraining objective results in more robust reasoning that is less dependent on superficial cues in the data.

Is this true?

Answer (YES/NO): YES